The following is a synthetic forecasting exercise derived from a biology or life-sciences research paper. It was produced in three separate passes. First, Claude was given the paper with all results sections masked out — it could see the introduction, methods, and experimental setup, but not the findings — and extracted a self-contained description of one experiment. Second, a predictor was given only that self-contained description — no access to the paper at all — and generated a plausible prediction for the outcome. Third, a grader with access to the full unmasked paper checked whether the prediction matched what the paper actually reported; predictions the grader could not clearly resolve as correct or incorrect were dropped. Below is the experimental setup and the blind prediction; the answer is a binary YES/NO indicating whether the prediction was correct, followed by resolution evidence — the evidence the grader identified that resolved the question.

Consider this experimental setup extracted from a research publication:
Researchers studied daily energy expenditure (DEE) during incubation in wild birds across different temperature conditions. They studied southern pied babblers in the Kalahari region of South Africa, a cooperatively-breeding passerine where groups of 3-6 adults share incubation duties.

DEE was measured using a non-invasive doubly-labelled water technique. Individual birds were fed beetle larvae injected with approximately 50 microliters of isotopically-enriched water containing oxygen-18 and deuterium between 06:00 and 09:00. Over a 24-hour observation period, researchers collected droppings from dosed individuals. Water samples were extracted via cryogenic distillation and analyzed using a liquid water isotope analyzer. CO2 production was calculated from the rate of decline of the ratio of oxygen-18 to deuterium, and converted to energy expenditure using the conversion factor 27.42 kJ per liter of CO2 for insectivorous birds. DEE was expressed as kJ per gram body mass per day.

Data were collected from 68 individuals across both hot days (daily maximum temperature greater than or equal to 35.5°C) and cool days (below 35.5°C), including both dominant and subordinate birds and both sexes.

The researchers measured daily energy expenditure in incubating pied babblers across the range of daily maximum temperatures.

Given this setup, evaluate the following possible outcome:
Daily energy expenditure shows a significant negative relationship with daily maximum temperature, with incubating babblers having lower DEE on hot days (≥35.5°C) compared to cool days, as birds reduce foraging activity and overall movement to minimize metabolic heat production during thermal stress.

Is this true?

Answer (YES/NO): YES